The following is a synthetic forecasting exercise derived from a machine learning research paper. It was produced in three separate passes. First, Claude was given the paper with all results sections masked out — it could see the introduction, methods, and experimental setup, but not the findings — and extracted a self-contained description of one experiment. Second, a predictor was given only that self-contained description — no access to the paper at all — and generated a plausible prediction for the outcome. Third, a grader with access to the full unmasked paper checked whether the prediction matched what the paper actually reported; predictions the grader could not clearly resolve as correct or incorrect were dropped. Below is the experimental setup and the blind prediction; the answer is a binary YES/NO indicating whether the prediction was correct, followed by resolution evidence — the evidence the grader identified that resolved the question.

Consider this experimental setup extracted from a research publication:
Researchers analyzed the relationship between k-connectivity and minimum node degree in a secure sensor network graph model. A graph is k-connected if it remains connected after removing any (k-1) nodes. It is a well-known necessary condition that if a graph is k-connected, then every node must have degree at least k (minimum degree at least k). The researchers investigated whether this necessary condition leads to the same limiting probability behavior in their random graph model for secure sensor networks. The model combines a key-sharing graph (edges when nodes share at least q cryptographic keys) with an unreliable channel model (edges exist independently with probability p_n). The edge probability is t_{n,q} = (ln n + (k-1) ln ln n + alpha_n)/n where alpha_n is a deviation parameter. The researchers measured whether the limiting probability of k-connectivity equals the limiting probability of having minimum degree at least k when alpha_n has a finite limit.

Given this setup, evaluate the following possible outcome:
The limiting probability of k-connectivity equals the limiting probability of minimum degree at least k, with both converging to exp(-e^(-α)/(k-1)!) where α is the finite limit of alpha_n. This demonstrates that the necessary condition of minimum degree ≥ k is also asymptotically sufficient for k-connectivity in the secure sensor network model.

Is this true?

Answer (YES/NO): YES